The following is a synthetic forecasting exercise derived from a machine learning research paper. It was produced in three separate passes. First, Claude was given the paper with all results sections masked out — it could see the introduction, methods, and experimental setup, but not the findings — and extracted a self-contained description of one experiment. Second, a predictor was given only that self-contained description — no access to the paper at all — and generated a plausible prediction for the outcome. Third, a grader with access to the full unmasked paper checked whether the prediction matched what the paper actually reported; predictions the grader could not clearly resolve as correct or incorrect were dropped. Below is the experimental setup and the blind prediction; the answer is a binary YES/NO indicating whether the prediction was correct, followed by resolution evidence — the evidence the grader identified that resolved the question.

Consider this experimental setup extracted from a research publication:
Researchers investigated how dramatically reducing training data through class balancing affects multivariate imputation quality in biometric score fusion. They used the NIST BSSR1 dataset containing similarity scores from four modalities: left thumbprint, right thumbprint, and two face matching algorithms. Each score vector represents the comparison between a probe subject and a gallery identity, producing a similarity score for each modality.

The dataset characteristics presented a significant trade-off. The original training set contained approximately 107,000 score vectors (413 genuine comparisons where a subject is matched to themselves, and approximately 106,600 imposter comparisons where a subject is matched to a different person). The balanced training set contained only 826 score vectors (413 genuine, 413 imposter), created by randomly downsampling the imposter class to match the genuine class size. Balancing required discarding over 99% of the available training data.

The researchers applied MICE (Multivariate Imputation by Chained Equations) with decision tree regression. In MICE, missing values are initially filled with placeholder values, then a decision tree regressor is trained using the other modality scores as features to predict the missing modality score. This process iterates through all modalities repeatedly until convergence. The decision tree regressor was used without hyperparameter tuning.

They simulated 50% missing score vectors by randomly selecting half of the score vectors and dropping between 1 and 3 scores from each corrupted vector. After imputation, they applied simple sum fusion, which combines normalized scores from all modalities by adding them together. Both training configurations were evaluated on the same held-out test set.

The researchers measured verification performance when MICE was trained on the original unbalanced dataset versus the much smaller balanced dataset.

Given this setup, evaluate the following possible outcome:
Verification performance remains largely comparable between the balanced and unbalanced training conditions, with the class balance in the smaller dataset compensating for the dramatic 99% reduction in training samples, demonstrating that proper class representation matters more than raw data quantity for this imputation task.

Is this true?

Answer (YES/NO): YES